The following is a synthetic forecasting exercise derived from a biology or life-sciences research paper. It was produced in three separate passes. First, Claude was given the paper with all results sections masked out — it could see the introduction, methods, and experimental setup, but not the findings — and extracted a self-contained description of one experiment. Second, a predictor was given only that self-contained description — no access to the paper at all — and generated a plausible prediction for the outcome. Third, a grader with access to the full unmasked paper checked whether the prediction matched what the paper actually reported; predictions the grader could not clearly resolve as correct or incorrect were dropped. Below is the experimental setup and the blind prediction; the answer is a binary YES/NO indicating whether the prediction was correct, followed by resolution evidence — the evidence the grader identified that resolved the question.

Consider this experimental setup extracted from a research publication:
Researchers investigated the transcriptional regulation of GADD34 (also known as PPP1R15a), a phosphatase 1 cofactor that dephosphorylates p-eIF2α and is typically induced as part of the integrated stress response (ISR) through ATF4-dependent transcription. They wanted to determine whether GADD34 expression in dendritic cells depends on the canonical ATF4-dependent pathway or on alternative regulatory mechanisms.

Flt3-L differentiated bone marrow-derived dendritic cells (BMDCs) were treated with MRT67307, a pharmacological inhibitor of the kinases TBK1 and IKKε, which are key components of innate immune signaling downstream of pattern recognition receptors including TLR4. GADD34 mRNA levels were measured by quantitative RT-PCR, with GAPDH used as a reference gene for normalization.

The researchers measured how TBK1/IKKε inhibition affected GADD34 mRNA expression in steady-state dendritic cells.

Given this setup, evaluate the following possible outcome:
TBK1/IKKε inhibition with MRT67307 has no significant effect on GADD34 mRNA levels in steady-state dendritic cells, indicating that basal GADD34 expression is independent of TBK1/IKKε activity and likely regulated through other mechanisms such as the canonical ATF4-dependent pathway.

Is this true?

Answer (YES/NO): NO